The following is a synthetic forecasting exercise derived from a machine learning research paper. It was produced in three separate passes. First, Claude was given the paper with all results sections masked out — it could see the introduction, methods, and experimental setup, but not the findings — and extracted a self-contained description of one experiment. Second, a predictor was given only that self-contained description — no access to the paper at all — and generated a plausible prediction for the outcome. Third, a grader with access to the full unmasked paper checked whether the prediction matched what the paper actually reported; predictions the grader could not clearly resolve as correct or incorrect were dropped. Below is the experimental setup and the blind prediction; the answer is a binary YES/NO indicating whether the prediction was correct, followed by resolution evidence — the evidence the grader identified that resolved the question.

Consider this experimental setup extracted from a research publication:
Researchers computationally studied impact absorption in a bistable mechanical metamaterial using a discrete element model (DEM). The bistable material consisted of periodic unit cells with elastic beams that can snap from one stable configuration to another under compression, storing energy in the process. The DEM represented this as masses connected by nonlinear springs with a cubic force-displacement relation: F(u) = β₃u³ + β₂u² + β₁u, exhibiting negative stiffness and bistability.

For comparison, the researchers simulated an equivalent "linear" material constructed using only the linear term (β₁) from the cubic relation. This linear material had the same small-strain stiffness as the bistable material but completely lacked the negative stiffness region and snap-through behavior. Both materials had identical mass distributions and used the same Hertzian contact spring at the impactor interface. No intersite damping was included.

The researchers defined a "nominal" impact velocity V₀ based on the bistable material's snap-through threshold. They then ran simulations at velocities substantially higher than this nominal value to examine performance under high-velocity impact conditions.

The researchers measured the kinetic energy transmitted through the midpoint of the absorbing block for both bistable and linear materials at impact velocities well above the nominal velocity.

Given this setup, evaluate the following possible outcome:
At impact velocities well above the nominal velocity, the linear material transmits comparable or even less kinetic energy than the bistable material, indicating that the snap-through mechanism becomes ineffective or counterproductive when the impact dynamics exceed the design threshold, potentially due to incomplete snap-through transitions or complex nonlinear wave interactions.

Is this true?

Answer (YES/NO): YES